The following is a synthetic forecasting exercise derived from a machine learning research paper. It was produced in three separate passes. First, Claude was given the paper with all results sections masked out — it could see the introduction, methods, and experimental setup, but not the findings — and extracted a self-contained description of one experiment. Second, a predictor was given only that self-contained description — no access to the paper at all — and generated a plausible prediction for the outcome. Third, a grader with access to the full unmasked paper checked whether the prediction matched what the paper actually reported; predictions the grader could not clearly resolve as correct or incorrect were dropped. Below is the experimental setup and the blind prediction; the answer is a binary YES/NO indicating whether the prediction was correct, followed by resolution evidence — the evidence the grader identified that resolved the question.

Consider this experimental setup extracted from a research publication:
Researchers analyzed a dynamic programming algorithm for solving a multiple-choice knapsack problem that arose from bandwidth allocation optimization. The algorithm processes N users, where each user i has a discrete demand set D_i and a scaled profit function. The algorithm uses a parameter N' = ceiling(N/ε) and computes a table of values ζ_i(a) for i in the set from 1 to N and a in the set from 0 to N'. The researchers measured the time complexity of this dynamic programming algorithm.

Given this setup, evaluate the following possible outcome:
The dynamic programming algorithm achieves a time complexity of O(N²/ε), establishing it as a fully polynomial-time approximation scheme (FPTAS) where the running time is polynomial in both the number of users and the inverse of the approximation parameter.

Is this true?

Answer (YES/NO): NO